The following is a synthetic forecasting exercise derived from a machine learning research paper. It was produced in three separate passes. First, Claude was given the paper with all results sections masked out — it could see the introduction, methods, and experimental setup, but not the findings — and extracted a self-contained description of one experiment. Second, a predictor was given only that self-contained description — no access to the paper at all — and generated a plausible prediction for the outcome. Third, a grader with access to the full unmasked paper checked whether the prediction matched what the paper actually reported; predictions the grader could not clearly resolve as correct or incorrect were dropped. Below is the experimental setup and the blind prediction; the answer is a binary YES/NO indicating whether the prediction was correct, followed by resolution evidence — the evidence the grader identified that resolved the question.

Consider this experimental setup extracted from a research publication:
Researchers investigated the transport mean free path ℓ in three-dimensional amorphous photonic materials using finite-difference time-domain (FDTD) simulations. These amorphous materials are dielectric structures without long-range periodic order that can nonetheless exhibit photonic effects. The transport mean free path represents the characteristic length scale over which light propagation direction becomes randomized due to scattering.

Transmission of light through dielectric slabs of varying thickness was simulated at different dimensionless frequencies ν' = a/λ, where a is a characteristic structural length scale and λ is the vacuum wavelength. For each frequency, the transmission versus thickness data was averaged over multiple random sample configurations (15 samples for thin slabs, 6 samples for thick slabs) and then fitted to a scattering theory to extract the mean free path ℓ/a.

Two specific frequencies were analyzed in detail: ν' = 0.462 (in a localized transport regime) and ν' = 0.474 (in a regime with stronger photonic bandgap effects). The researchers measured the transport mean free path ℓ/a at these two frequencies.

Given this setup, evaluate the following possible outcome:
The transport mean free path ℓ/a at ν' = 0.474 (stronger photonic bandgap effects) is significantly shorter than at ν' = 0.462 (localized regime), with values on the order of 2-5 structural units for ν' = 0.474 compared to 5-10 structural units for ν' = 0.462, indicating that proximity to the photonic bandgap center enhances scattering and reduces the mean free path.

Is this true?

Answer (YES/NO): NO